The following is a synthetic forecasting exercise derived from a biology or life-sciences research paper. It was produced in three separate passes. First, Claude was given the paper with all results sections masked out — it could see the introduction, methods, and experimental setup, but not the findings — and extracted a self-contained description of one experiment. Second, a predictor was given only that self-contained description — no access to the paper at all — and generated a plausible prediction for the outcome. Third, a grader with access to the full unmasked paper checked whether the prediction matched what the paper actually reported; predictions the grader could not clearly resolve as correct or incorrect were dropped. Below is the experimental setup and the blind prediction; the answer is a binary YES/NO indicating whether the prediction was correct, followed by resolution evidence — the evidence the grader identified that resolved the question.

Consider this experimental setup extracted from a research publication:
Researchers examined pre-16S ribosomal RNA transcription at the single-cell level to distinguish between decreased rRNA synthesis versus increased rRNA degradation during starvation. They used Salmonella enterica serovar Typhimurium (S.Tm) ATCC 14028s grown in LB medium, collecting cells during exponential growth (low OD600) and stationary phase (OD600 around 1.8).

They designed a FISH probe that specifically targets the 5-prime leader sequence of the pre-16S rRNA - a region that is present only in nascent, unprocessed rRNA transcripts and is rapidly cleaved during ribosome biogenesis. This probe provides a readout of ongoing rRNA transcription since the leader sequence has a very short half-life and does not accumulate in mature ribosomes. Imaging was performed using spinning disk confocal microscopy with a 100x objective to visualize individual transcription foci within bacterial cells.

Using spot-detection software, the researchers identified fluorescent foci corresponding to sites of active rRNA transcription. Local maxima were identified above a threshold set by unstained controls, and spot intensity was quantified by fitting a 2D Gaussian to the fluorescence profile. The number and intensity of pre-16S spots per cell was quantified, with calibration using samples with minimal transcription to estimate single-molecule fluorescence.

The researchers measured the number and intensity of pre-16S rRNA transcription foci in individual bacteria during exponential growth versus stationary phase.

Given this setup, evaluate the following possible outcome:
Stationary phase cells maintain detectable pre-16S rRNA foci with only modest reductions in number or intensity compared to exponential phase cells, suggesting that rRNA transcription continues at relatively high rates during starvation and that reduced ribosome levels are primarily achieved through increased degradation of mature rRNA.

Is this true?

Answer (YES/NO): NO